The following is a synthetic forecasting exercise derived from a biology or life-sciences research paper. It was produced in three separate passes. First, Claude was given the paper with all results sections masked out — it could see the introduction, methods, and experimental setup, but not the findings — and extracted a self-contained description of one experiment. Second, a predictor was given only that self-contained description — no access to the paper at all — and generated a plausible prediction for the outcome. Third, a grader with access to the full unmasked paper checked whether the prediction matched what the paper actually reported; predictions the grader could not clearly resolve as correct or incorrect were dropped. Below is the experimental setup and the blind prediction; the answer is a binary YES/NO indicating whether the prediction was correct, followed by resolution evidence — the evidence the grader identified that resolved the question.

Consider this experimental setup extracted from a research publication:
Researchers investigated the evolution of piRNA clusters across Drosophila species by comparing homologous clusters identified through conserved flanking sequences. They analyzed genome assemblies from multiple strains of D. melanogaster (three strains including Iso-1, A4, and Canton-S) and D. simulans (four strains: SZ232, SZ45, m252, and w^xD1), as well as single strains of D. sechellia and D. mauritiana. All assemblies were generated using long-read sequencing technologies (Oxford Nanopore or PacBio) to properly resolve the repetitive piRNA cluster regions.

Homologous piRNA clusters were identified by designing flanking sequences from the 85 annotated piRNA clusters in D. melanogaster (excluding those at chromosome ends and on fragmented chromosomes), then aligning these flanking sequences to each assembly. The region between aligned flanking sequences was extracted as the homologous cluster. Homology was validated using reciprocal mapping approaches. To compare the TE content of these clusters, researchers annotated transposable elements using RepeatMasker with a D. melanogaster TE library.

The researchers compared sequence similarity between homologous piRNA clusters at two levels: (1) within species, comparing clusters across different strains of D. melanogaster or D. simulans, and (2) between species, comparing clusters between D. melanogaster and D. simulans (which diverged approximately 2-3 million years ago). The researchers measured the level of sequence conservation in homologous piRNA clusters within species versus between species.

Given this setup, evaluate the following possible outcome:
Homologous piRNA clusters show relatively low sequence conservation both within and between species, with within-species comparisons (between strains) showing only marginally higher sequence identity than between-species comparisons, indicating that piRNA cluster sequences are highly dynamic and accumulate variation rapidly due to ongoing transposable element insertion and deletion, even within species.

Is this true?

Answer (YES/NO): NO